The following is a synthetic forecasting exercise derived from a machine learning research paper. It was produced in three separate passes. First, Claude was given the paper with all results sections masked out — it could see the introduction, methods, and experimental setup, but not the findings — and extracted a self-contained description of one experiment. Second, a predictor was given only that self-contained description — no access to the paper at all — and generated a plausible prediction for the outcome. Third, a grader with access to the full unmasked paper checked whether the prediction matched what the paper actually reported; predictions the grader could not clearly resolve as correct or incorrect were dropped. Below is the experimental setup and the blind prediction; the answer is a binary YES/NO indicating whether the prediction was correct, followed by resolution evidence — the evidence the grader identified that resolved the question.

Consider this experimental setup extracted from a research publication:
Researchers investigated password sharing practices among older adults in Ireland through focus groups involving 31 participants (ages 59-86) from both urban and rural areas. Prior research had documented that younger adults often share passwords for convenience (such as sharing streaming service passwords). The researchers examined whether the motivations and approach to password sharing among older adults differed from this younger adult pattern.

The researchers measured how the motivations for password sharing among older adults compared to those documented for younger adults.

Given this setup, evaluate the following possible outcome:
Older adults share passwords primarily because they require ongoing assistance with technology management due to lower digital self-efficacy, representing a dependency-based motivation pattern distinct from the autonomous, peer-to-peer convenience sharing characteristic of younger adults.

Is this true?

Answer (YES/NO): YES